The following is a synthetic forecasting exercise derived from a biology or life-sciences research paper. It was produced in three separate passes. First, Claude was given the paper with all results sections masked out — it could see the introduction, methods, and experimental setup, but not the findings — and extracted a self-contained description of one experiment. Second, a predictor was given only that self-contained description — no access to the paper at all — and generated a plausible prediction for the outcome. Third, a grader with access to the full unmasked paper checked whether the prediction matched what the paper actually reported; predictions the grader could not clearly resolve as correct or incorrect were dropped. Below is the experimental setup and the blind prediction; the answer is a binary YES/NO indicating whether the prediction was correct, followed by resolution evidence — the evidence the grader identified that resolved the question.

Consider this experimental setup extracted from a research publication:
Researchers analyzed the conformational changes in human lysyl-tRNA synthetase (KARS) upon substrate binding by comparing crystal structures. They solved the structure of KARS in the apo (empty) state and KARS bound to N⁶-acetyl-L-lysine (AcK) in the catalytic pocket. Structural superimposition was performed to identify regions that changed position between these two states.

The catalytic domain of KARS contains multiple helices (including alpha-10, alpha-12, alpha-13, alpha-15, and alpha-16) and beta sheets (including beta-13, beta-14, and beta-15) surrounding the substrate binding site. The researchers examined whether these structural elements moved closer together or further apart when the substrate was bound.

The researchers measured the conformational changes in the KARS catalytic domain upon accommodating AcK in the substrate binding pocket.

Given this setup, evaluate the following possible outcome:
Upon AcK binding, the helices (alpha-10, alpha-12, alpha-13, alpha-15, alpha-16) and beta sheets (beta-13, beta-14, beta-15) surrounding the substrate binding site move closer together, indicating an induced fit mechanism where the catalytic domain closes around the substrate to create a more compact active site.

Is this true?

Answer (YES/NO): YES